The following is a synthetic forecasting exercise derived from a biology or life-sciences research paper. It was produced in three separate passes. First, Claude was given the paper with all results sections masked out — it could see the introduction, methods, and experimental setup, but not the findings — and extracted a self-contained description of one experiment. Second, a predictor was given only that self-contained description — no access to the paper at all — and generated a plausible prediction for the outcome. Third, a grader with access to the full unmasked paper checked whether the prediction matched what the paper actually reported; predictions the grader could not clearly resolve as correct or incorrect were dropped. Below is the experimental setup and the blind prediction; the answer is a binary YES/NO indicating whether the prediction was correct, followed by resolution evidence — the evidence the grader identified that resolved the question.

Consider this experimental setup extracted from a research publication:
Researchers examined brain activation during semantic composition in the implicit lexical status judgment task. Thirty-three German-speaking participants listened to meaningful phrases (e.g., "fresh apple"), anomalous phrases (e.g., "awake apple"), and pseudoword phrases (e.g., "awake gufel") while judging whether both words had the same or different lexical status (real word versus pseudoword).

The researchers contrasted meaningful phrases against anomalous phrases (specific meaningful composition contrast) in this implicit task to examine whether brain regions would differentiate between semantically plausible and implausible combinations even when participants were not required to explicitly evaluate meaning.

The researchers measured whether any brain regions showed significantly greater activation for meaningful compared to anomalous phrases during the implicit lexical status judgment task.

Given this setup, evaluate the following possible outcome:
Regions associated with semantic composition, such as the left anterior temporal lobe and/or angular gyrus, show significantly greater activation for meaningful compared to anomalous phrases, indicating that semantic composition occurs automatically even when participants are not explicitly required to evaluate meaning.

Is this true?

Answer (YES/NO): NO